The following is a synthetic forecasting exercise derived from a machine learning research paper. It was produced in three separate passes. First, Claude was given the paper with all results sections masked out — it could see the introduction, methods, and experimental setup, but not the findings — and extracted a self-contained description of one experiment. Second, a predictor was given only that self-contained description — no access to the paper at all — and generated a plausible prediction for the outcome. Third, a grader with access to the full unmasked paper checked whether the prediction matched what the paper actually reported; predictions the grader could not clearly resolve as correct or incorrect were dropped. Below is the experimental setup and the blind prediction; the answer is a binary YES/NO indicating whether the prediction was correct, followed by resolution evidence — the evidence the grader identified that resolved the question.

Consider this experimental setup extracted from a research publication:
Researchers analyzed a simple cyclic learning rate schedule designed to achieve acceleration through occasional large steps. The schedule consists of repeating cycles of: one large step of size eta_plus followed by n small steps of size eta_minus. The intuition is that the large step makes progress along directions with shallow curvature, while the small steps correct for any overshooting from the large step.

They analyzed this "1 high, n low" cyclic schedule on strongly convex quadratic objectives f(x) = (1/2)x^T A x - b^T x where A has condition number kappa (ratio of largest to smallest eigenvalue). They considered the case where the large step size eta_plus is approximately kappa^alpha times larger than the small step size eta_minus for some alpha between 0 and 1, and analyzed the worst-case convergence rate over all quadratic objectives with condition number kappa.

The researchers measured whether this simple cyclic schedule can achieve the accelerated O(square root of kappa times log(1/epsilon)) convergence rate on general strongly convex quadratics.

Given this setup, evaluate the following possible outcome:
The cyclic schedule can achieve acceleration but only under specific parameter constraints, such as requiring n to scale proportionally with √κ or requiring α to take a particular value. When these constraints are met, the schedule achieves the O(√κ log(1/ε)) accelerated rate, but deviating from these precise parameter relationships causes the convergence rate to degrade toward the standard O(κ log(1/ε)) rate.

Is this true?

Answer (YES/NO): NO